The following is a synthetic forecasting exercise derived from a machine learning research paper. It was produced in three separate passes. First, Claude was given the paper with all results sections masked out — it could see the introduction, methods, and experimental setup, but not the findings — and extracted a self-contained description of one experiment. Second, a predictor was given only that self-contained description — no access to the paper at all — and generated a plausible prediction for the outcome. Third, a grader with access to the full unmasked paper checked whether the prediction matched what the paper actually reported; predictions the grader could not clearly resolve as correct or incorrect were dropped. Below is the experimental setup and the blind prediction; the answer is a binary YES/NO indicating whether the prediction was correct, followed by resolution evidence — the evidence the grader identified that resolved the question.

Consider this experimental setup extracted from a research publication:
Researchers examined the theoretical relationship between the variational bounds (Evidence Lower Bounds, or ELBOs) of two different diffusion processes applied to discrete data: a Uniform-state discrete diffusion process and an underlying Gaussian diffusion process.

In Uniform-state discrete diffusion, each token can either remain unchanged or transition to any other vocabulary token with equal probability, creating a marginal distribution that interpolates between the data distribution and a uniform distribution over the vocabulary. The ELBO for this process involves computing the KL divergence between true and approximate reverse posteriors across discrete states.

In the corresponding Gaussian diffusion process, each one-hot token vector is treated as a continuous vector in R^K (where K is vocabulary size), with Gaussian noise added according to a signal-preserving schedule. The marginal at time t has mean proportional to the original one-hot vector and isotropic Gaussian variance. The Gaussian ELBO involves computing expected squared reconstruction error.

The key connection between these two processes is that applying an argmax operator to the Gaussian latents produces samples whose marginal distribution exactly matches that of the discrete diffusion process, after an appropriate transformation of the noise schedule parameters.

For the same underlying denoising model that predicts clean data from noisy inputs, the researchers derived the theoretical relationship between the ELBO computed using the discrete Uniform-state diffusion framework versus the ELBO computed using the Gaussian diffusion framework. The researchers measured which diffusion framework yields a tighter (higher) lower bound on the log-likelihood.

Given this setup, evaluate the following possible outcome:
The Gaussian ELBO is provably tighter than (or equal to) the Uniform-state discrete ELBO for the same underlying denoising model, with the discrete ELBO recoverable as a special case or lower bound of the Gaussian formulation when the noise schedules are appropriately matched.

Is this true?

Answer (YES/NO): NO